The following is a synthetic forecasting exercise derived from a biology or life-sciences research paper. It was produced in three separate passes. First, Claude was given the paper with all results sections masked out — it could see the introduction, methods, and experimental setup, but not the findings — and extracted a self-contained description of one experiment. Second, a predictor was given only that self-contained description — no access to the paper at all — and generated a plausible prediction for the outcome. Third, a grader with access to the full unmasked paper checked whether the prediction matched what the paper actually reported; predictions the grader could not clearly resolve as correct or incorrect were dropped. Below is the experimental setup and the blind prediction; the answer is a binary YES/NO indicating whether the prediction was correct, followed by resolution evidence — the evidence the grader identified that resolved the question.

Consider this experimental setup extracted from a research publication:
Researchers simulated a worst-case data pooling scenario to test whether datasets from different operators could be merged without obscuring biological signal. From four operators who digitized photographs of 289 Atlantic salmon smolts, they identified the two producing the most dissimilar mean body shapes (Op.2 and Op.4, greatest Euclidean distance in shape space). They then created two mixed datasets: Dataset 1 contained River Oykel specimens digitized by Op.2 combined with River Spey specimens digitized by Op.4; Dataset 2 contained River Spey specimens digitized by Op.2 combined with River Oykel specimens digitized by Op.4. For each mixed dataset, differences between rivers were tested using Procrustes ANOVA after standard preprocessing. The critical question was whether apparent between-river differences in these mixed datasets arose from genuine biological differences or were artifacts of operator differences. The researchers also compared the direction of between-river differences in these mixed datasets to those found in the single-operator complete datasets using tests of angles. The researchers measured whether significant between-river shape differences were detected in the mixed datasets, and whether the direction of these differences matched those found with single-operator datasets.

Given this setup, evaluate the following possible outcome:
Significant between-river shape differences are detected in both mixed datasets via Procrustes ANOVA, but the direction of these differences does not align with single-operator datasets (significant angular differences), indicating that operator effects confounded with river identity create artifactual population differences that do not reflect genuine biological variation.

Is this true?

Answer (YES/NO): NO